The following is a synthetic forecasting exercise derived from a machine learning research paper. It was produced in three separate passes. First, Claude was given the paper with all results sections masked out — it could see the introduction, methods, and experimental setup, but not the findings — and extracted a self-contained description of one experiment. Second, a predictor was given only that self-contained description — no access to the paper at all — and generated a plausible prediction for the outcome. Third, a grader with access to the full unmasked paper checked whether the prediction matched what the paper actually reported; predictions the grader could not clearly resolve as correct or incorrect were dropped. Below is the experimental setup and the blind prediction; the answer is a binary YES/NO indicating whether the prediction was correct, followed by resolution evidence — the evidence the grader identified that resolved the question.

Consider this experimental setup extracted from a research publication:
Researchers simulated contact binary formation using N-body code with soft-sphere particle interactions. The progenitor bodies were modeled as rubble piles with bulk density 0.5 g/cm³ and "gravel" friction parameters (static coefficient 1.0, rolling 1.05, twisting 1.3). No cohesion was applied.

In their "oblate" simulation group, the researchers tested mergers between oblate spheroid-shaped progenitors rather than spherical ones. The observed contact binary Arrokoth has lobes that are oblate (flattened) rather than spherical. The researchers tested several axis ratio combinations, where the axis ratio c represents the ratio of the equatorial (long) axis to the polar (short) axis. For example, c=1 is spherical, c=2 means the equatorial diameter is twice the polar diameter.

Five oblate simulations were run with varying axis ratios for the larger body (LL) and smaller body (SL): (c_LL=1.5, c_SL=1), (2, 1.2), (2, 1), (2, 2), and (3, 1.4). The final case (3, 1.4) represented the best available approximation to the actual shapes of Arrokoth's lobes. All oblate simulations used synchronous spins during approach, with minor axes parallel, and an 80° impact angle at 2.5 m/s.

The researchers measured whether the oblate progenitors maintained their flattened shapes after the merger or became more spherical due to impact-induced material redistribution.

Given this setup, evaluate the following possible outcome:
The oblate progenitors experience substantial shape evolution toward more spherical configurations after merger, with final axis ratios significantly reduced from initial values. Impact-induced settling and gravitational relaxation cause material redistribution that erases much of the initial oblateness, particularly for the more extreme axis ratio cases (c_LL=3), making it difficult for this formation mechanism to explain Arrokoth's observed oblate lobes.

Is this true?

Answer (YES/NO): NO